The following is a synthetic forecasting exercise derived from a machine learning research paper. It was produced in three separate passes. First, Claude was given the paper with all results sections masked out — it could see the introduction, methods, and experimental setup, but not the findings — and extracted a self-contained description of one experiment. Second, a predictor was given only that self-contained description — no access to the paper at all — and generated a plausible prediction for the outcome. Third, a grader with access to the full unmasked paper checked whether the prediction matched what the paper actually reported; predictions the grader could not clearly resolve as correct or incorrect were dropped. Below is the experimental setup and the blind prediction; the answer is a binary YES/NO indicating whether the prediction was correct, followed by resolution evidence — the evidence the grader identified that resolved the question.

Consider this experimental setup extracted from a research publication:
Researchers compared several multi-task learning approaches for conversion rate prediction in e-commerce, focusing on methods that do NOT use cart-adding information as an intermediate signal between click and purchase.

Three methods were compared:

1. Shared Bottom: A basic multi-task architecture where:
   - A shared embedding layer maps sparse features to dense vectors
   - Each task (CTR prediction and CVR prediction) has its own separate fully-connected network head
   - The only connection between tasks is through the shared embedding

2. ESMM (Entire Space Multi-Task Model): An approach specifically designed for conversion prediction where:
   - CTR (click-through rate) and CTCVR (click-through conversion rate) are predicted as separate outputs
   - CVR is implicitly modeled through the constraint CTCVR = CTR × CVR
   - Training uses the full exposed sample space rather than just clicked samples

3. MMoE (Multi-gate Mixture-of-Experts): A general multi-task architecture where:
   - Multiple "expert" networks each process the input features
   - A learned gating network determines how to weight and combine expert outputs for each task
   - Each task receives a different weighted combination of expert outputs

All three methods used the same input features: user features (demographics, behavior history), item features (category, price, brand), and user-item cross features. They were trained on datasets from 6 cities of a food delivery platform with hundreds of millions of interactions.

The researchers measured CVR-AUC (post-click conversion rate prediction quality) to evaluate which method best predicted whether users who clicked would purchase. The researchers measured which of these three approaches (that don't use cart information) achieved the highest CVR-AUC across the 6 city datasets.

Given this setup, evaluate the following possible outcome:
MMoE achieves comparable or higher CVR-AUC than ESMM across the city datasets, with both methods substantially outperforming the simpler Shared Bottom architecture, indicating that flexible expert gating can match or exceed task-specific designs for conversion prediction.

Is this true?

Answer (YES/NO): NO